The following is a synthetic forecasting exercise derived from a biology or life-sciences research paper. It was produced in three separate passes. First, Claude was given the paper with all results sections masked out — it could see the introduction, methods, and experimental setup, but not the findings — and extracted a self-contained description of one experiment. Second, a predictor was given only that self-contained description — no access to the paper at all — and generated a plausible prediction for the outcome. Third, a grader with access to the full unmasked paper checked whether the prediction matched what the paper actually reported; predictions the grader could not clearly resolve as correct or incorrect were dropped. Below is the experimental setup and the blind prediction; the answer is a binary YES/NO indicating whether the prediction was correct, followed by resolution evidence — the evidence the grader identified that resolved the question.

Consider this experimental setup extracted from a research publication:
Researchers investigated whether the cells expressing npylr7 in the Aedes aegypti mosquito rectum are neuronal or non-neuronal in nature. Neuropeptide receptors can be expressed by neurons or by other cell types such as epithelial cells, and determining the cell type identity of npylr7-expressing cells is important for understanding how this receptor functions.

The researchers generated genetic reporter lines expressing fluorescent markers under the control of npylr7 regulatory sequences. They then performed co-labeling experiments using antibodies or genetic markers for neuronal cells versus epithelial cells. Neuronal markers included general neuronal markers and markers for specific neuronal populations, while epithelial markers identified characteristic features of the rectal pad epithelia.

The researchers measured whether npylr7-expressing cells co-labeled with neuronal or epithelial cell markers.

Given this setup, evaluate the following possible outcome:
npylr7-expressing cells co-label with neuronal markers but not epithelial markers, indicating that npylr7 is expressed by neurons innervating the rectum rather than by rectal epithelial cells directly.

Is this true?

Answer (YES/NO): NO